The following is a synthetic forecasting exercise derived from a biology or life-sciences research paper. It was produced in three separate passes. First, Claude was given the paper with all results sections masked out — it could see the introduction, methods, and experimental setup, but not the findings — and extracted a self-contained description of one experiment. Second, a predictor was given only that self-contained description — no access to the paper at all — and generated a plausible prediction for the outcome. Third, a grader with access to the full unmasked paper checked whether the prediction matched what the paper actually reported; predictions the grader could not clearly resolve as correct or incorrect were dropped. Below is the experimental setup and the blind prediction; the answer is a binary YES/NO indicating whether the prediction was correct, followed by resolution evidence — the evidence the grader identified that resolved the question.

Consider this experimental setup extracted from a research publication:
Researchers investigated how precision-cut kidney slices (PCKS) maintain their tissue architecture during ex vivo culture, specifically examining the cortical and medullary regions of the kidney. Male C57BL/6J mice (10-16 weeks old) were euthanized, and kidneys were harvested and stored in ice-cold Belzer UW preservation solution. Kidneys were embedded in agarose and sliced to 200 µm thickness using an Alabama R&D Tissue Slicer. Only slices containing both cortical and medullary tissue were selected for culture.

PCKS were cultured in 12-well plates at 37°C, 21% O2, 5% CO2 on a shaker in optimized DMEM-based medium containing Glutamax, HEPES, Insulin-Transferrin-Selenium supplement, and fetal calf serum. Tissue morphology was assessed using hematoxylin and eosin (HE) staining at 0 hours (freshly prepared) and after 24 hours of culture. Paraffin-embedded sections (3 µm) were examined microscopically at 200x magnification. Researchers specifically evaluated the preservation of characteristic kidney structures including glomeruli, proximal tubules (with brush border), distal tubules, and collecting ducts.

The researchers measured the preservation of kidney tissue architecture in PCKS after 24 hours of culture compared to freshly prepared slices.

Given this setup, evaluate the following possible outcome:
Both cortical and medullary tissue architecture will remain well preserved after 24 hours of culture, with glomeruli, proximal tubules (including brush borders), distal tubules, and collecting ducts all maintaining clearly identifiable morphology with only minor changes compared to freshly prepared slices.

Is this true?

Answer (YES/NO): NO